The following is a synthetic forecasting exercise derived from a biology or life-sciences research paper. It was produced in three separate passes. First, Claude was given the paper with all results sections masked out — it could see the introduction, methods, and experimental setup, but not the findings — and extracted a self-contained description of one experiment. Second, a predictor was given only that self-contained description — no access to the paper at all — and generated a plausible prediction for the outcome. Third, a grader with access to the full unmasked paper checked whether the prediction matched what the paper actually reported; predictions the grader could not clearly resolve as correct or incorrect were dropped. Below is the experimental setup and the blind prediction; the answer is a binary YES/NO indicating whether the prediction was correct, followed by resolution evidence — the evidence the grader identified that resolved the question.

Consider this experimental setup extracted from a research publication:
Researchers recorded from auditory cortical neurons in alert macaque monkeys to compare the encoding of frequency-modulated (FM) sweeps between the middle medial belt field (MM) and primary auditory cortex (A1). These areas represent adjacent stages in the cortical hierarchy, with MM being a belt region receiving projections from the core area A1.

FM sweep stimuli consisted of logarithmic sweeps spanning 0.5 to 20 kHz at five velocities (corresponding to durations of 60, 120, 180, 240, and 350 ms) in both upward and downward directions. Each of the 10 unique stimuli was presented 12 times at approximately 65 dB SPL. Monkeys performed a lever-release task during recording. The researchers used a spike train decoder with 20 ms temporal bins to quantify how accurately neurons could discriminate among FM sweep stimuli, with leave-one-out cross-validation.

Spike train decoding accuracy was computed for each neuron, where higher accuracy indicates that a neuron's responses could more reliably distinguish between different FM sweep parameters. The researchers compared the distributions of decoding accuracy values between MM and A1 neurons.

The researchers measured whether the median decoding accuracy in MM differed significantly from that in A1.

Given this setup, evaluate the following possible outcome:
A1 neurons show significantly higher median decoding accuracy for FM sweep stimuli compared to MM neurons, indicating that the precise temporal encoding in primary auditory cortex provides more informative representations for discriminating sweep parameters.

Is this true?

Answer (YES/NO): NO